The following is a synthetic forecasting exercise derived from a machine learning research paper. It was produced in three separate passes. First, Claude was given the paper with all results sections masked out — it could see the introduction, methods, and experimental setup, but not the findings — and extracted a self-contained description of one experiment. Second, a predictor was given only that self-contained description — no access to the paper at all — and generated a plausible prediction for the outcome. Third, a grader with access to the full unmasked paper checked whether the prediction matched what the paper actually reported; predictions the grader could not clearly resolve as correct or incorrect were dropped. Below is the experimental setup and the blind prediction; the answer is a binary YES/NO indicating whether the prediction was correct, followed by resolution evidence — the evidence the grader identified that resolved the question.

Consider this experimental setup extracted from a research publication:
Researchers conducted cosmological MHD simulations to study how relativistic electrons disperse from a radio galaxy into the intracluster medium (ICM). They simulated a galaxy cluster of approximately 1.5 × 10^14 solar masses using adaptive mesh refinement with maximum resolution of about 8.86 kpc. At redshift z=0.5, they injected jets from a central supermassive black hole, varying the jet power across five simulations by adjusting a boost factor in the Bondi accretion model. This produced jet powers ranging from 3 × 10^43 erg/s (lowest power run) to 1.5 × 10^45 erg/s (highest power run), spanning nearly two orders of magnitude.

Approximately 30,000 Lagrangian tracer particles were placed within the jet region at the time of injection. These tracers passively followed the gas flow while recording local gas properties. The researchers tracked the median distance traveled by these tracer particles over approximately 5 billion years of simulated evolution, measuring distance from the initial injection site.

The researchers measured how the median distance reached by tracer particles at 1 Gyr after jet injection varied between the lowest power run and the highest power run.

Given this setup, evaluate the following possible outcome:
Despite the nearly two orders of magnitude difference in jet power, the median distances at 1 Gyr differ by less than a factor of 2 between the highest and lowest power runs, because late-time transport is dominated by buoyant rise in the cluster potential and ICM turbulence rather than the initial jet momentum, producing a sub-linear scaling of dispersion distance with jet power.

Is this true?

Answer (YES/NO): NO